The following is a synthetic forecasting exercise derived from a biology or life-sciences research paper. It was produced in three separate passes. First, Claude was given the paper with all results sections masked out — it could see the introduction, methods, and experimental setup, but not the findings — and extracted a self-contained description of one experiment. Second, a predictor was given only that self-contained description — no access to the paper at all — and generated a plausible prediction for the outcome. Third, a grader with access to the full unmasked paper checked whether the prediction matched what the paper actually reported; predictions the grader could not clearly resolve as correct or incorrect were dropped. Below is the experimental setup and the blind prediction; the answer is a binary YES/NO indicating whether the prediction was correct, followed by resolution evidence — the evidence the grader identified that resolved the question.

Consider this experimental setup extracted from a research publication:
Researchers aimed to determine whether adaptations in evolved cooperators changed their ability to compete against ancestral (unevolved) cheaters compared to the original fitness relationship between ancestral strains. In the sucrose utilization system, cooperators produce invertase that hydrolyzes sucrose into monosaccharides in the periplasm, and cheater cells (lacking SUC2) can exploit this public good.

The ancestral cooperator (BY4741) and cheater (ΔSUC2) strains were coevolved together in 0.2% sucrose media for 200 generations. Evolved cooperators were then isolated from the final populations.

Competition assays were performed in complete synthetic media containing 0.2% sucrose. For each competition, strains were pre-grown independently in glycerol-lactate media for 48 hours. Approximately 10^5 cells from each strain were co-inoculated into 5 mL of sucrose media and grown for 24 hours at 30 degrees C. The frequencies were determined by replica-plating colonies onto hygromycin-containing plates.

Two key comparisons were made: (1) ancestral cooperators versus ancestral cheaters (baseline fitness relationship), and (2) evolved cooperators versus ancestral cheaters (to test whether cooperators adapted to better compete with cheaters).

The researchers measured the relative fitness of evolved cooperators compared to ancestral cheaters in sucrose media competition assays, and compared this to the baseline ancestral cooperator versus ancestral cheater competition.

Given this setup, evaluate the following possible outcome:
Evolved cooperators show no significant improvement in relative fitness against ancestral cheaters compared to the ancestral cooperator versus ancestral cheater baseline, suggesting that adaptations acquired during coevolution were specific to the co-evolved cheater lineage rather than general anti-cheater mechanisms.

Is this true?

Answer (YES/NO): NO